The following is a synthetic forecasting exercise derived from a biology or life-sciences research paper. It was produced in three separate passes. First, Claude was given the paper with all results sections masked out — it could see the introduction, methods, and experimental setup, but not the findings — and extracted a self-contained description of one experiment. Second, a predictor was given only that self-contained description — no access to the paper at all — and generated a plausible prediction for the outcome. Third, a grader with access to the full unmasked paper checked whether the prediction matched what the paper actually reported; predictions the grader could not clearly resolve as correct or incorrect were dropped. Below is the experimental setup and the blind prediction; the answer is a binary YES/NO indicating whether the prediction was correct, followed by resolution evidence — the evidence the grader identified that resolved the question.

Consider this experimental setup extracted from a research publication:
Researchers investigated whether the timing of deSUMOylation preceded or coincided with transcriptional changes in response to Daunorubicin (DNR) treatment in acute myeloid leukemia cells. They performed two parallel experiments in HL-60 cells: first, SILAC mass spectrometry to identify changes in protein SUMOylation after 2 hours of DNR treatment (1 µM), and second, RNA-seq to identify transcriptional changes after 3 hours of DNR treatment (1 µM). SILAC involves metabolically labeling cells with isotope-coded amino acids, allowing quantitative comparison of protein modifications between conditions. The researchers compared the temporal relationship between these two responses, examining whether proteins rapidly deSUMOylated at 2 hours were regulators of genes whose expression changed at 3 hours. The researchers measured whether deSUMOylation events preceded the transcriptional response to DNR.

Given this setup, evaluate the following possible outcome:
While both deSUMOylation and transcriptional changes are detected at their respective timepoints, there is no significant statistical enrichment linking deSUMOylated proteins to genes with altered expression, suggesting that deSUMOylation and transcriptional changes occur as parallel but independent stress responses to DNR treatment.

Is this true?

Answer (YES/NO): NO